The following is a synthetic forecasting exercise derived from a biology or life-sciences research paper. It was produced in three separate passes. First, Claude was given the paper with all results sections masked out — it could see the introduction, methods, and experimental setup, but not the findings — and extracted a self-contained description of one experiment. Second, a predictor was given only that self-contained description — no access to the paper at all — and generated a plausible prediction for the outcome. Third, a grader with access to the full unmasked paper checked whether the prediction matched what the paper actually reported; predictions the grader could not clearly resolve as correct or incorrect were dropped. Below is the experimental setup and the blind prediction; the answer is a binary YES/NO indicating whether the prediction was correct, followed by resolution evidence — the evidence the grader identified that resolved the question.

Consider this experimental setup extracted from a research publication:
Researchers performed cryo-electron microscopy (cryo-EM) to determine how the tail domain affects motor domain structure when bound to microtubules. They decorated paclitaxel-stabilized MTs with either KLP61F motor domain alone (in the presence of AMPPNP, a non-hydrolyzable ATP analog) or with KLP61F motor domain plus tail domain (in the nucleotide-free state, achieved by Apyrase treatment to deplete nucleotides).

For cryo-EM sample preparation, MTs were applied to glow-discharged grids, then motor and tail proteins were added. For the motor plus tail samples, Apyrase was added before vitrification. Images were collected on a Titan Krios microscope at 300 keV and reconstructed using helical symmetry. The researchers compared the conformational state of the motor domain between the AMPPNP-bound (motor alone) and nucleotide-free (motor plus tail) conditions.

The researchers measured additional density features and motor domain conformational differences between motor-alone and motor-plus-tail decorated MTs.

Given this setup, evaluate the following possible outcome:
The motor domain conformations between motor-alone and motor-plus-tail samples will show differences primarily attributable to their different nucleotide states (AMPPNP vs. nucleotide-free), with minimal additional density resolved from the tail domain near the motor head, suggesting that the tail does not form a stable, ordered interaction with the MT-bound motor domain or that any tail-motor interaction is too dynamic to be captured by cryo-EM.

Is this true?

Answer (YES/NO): NO